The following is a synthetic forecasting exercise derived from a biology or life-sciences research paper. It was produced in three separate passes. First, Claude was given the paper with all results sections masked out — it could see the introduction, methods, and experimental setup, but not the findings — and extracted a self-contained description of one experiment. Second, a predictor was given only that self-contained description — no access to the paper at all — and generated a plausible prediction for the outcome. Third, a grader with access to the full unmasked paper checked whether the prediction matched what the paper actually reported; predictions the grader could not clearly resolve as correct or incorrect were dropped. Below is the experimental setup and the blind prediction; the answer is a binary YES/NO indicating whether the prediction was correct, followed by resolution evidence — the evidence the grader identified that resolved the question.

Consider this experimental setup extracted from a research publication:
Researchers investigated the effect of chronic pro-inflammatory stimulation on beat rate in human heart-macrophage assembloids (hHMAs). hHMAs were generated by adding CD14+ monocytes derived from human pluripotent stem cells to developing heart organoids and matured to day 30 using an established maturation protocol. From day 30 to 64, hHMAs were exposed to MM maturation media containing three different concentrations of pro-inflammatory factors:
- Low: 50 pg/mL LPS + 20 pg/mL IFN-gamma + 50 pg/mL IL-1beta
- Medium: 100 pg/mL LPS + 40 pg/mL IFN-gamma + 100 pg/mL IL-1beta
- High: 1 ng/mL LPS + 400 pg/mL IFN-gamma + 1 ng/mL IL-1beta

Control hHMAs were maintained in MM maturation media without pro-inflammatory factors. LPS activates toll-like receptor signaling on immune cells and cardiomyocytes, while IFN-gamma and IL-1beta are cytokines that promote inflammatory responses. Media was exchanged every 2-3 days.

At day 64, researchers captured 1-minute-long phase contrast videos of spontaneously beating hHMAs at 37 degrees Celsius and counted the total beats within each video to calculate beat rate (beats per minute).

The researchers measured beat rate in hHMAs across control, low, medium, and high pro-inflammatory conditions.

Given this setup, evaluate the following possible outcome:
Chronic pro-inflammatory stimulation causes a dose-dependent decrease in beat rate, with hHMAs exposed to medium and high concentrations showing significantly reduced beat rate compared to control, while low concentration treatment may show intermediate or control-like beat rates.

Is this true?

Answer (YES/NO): NO